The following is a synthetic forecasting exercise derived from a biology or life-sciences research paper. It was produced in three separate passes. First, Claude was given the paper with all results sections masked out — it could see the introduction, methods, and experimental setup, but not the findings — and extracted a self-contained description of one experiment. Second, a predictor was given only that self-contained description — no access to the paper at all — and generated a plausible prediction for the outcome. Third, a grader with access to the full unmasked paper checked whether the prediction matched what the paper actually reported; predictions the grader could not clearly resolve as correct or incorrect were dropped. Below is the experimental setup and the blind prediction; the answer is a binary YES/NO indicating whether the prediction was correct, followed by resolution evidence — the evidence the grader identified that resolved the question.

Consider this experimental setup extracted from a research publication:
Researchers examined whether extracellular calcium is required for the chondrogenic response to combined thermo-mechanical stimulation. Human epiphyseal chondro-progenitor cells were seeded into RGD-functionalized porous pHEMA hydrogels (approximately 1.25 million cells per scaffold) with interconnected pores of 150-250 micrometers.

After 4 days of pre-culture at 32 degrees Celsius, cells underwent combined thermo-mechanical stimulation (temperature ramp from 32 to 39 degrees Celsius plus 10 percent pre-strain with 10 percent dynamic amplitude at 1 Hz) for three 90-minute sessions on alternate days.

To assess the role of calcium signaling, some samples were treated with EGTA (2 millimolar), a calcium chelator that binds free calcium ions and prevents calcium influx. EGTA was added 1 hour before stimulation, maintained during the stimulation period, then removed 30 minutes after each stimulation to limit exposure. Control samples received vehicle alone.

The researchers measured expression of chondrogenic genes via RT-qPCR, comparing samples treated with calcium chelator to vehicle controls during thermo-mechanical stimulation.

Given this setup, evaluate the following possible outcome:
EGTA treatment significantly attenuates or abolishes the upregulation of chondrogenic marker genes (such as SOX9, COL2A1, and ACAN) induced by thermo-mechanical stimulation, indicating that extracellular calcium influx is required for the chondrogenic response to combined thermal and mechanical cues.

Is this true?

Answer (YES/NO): NO